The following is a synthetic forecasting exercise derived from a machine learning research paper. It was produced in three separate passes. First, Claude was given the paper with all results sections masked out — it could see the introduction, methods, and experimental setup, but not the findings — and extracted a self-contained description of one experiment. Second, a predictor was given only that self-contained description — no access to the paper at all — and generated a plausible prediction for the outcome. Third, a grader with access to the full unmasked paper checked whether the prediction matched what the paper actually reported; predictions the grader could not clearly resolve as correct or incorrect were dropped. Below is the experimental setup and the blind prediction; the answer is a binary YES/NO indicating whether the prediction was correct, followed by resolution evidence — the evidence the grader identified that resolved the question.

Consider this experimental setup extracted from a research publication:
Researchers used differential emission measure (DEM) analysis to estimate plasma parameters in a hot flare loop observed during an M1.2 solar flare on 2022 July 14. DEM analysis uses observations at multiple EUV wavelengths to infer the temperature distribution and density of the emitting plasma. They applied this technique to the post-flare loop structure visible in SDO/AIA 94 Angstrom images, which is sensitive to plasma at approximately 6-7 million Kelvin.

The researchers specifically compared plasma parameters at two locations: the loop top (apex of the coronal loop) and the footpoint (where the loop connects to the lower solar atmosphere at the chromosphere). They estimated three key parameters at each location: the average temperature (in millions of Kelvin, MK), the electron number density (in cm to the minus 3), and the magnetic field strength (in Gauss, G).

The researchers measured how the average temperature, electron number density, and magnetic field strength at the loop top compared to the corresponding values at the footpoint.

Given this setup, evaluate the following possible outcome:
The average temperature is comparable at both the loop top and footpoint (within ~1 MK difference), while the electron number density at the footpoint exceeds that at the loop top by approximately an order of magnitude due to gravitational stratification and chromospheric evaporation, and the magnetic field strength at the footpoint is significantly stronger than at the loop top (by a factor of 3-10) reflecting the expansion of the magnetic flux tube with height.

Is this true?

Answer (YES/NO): NO